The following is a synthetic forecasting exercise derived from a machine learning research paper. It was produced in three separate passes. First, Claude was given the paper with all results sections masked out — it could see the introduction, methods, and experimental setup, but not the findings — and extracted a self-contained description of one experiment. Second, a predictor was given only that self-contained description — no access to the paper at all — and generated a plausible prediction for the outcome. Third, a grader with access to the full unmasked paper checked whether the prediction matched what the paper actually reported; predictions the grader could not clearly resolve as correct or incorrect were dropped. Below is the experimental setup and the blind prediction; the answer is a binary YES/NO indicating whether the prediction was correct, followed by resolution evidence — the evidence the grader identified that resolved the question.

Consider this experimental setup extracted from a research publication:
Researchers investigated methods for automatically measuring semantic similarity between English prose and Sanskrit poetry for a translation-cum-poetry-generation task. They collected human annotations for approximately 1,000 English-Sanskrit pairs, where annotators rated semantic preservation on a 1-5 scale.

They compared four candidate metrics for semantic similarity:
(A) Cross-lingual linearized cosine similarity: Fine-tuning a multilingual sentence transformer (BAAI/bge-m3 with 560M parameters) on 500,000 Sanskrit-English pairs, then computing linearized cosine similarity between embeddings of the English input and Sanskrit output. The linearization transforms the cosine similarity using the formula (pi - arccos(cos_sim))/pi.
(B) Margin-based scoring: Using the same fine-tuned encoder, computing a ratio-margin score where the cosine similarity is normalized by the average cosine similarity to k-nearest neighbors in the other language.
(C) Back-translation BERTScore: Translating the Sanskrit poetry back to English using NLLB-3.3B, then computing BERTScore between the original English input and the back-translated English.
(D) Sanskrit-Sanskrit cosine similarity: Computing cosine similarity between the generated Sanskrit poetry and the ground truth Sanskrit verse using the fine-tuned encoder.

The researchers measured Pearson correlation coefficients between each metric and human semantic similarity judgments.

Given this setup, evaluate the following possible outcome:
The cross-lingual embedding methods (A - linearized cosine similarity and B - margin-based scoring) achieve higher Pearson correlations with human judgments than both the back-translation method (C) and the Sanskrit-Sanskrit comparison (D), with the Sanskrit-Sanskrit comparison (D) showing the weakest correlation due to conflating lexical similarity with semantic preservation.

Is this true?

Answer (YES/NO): NO